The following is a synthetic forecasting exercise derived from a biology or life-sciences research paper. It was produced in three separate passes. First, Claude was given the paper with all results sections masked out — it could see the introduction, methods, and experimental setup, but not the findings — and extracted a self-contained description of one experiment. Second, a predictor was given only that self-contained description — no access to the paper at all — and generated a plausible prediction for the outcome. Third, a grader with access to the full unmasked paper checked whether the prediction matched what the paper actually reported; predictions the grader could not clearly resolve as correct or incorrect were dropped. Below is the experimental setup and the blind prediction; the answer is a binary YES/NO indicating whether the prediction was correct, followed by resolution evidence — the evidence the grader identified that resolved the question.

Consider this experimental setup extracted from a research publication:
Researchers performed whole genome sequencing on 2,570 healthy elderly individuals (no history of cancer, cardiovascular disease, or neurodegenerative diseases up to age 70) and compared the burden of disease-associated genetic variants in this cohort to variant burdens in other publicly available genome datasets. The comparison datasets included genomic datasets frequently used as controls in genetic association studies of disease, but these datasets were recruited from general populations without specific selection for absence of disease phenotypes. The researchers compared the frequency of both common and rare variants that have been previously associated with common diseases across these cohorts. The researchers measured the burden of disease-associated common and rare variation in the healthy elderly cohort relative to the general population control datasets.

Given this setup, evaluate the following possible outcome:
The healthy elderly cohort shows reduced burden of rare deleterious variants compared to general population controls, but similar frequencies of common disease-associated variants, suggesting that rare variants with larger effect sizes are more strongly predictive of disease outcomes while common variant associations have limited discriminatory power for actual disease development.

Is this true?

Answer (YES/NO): NO